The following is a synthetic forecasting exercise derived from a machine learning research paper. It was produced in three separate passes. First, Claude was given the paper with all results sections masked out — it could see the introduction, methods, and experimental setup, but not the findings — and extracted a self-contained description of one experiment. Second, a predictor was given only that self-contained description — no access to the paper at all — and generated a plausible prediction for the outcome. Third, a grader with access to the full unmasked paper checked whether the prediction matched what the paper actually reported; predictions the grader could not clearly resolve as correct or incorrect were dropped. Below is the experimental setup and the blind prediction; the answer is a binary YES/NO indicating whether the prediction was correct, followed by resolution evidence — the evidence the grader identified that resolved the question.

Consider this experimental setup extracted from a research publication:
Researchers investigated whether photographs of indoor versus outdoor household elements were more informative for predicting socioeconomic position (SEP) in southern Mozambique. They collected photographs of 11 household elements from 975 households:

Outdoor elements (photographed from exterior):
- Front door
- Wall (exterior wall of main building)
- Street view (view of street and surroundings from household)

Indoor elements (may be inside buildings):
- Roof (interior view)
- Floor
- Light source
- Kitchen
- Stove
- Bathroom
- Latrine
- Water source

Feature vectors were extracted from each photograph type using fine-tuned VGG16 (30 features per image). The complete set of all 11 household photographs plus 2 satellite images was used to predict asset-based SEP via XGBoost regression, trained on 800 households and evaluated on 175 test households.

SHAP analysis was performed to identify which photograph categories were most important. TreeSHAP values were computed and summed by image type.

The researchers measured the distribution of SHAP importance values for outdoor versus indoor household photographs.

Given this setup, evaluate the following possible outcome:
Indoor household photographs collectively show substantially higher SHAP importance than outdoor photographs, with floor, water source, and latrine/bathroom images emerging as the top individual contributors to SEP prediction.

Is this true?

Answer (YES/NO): NO